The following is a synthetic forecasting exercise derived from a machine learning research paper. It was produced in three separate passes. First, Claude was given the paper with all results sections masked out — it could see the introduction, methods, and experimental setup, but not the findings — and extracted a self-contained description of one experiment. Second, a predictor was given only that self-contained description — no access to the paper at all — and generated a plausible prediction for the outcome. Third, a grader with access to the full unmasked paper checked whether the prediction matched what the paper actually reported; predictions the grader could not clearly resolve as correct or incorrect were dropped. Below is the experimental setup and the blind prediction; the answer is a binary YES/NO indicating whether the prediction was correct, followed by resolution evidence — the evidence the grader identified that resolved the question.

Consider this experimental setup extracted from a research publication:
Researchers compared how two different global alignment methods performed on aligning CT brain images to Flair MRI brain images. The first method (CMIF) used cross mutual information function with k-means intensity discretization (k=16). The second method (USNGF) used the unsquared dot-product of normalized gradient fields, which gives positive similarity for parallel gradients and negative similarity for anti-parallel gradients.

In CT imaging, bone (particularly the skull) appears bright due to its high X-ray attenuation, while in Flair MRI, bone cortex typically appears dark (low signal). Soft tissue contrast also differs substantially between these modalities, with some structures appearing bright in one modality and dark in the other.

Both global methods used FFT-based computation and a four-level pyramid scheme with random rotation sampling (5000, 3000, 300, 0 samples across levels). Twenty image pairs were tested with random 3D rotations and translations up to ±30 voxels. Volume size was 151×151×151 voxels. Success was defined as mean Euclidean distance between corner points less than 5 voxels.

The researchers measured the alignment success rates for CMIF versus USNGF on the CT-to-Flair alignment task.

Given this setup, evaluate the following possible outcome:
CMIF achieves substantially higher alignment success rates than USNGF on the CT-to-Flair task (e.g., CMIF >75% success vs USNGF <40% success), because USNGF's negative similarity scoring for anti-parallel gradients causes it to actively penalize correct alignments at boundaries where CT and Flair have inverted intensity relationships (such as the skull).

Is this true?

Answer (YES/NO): YES